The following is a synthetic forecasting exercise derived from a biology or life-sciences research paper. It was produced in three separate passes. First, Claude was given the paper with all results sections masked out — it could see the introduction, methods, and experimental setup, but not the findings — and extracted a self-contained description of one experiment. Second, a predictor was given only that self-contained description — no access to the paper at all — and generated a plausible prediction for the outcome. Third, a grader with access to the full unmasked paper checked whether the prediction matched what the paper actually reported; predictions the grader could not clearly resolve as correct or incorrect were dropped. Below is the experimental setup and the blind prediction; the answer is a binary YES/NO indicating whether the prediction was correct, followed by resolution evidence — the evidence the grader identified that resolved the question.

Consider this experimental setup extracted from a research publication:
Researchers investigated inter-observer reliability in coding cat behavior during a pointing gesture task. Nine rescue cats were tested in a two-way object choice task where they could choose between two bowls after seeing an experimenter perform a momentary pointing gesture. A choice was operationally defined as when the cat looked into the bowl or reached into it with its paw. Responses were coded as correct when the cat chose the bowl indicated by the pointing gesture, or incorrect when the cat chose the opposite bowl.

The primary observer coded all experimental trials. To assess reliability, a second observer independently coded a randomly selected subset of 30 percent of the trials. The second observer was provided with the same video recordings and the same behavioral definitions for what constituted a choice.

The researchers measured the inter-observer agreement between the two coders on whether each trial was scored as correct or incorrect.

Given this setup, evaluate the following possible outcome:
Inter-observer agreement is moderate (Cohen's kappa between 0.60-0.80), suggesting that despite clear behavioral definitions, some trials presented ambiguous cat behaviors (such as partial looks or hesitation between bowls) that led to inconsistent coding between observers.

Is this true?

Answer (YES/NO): NO